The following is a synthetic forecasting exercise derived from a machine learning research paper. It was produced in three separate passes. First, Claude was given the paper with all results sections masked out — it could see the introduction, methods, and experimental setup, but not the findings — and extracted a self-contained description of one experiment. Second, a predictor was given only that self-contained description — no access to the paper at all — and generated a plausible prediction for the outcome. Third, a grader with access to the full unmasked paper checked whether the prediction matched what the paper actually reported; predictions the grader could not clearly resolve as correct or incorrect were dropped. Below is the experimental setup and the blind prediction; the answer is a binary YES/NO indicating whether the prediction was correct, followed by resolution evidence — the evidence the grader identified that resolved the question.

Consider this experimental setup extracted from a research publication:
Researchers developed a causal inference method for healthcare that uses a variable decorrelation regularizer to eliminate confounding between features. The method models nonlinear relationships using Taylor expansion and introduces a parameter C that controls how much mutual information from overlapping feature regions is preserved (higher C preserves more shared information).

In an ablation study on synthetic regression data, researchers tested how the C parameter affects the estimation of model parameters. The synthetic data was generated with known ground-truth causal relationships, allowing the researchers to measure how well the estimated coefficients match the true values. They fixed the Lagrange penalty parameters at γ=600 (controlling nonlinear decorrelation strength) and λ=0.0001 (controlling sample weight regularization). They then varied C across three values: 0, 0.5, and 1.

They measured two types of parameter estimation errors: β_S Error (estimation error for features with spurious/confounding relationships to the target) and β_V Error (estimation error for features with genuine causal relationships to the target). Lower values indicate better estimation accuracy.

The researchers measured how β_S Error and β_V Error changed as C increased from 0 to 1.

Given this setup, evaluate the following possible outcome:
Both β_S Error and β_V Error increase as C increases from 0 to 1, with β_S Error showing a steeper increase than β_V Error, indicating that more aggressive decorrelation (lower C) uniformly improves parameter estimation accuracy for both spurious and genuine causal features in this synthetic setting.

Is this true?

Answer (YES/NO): NO